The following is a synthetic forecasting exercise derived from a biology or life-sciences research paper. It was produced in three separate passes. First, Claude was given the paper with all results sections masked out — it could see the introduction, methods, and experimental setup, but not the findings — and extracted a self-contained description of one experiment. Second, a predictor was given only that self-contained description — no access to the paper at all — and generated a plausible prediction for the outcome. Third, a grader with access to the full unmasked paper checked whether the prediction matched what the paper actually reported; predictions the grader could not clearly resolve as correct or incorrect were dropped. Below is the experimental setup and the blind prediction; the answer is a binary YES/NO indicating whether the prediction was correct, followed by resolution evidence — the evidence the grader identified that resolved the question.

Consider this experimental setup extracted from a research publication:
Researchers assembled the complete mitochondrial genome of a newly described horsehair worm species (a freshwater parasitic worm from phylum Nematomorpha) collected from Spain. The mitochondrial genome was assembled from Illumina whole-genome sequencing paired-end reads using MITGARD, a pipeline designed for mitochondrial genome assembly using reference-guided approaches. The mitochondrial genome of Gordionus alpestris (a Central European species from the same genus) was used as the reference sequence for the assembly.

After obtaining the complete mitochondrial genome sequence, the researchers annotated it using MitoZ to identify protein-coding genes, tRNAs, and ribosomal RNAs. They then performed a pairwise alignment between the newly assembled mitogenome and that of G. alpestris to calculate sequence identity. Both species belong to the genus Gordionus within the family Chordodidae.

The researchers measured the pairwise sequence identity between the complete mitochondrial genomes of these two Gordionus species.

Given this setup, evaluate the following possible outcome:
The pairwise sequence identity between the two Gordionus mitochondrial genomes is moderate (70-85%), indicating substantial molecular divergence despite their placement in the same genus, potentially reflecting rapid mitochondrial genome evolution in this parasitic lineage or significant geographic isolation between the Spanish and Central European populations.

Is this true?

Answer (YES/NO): NO